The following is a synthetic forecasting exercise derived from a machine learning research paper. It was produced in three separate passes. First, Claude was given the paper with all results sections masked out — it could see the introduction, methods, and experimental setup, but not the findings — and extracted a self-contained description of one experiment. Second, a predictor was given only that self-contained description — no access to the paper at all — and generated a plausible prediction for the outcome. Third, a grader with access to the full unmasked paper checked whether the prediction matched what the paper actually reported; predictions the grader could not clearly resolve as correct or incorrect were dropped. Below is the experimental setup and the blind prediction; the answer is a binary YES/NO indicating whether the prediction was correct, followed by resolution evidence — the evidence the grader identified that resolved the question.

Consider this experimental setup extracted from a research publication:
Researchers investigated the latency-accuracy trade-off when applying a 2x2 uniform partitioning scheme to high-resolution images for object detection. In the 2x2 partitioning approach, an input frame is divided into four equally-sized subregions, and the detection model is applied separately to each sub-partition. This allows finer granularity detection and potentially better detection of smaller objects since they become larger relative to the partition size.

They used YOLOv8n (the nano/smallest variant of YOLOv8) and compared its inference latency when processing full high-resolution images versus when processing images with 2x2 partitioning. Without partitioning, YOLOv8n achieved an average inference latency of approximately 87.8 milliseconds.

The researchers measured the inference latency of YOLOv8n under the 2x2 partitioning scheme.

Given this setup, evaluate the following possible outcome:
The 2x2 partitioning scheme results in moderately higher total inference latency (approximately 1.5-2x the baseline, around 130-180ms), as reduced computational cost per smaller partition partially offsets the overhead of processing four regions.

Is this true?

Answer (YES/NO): NO